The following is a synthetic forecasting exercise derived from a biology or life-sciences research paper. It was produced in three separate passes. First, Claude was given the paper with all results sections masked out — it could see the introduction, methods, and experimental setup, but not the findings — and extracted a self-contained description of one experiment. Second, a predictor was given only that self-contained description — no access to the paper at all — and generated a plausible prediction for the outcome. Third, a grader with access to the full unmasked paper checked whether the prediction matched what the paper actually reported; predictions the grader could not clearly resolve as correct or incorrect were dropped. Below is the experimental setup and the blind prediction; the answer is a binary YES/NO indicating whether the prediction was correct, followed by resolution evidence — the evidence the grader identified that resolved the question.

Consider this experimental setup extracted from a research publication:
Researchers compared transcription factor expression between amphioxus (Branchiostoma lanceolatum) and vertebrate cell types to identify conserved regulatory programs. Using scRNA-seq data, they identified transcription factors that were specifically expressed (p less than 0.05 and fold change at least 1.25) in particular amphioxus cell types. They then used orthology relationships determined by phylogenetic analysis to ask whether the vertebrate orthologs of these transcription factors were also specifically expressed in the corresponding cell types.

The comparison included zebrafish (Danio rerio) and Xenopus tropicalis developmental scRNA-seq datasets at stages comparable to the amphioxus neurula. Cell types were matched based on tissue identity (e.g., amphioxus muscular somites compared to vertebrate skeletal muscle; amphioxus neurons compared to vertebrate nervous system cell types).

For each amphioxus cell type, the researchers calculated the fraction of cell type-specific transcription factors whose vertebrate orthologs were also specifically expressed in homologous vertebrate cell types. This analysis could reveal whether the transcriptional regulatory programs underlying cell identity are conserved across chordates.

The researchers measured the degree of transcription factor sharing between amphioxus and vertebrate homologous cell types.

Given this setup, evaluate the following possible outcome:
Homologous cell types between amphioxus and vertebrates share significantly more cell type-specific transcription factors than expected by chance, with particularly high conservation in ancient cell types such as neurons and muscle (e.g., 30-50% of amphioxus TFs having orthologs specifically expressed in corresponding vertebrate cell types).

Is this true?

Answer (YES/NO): NO